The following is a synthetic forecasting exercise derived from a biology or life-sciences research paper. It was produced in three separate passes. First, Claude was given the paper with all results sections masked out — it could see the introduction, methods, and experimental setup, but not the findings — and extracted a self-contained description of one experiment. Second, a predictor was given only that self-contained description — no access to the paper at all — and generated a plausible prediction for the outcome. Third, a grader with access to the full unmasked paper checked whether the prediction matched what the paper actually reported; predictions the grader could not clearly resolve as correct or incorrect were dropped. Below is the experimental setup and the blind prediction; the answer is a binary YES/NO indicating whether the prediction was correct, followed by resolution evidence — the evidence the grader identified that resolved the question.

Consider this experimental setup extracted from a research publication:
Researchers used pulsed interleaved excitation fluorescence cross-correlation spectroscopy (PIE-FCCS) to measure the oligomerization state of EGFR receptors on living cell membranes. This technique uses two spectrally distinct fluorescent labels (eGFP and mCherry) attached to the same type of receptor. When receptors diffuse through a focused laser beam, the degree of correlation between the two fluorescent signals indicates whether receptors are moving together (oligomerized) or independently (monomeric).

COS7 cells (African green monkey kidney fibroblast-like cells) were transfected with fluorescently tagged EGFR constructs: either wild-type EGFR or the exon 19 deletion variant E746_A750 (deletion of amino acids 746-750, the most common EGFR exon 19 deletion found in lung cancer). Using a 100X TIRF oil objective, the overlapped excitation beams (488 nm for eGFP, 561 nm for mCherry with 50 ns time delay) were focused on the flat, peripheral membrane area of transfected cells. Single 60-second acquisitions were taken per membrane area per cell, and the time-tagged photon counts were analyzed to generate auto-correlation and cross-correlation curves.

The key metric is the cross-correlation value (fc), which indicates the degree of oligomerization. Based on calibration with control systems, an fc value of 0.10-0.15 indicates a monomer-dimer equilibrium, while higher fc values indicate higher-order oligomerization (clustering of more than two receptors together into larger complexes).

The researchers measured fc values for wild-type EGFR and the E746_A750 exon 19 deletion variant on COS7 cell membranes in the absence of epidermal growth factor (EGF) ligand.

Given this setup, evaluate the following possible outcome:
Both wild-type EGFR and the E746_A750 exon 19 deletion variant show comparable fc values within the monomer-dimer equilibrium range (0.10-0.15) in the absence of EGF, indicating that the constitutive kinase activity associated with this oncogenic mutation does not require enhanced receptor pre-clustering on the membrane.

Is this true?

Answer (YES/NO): NO